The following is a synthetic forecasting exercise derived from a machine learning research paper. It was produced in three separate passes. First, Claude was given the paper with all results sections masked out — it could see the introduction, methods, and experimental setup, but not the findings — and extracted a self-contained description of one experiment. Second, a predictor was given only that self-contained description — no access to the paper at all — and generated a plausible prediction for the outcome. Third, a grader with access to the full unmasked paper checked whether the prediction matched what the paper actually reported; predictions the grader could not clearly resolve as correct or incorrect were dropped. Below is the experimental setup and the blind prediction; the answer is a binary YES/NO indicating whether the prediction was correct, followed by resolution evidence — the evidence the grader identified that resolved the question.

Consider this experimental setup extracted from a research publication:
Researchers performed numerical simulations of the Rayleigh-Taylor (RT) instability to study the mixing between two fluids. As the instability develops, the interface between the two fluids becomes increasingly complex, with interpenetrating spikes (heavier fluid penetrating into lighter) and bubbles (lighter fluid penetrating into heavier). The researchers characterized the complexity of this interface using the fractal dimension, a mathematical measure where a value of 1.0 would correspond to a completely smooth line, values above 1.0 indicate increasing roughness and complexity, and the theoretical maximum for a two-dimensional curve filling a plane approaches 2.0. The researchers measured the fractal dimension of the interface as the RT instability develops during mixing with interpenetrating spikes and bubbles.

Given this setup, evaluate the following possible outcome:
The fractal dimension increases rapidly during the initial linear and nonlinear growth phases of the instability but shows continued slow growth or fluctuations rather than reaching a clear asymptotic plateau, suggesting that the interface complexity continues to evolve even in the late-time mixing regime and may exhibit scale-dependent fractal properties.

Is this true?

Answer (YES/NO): NO